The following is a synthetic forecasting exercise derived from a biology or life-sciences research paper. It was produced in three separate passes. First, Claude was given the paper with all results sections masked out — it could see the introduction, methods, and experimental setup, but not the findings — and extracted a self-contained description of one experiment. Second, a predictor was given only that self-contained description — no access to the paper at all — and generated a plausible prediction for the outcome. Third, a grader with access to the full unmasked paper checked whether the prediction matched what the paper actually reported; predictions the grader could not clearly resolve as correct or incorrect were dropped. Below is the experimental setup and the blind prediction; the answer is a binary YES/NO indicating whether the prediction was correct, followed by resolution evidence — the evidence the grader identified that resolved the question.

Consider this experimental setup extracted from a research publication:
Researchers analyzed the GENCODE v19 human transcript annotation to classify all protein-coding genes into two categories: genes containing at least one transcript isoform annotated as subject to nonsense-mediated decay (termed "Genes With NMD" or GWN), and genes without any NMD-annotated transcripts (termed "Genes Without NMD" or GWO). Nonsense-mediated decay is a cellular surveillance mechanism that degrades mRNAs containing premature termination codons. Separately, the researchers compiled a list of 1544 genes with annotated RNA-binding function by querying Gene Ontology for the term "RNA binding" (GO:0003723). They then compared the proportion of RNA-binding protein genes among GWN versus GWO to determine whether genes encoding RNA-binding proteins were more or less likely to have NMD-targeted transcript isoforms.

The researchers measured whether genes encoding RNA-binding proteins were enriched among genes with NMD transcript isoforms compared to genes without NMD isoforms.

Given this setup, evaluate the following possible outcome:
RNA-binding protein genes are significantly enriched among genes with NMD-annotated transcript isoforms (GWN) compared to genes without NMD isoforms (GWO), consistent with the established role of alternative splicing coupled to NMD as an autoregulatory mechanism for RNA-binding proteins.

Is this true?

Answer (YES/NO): YES